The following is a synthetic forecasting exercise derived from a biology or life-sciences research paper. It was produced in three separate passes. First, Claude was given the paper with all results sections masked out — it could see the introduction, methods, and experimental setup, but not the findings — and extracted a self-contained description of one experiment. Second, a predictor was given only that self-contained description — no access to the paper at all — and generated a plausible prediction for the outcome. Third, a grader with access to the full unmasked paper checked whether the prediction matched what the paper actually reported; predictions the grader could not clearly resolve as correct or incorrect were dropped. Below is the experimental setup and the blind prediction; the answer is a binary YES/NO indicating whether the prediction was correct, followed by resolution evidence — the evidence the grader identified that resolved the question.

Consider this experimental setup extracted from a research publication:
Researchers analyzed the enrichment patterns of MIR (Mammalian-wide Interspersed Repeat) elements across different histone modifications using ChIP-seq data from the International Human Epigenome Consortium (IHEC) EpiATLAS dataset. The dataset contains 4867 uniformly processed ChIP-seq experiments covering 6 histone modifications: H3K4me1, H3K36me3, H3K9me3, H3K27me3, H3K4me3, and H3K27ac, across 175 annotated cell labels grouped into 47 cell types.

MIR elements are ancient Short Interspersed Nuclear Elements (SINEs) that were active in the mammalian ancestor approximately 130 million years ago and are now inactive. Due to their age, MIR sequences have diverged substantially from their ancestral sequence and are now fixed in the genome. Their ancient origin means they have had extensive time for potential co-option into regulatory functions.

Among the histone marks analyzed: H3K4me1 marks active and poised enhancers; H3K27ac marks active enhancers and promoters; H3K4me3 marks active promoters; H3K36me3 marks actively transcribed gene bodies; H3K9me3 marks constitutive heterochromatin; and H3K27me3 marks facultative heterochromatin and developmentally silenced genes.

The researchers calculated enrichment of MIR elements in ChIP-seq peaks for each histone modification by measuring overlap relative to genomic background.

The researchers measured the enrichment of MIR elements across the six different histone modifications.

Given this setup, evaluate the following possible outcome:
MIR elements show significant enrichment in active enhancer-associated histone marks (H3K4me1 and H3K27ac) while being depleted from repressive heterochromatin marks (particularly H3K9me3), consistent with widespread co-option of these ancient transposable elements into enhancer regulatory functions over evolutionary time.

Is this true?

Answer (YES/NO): NO